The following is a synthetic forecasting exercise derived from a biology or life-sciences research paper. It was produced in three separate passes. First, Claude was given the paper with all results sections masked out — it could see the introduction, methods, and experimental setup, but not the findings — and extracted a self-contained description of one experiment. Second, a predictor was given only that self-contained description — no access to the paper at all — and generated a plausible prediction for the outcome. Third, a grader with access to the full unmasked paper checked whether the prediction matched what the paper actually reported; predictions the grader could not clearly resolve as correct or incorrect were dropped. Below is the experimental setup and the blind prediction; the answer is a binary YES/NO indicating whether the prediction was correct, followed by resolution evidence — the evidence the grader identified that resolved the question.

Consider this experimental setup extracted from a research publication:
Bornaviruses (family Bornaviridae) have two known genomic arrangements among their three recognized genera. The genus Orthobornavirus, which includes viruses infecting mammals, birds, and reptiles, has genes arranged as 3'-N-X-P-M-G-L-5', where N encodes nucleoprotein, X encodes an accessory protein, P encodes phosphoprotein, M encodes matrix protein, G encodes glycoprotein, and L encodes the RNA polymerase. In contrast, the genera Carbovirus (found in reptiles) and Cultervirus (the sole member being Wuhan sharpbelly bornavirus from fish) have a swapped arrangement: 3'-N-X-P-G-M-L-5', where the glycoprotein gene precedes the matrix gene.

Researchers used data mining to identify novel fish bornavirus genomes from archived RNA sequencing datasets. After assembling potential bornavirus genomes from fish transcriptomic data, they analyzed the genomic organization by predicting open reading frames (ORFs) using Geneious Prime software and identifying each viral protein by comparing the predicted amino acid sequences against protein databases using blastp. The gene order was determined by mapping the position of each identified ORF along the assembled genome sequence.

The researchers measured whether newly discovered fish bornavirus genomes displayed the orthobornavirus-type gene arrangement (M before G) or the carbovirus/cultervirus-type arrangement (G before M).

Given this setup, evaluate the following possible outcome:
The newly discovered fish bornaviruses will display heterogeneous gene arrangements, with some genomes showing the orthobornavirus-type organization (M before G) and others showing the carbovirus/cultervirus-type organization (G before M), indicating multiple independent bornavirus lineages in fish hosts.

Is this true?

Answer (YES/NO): NO